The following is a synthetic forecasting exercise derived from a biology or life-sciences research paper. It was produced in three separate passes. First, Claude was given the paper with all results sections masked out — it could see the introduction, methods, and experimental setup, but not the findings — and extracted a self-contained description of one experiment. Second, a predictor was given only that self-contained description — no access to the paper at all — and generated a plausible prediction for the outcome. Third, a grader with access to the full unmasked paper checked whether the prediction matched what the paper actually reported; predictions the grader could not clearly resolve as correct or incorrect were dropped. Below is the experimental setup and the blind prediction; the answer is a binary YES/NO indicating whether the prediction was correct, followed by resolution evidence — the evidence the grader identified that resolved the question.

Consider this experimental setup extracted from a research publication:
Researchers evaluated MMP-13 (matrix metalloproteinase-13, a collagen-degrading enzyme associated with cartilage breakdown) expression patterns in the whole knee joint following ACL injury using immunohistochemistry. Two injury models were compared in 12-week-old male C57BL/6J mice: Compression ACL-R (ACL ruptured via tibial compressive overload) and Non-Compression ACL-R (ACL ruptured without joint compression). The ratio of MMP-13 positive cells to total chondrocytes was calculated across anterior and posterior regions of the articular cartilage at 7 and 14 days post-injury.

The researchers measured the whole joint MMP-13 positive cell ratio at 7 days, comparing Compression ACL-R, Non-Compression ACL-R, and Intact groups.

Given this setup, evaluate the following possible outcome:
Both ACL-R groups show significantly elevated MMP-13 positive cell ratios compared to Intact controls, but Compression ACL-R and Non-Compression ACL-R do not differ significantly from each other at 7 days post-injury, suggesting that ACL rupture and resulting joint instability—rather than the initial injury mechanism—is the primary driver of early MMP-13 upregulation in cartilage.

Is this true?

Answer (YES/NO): NO